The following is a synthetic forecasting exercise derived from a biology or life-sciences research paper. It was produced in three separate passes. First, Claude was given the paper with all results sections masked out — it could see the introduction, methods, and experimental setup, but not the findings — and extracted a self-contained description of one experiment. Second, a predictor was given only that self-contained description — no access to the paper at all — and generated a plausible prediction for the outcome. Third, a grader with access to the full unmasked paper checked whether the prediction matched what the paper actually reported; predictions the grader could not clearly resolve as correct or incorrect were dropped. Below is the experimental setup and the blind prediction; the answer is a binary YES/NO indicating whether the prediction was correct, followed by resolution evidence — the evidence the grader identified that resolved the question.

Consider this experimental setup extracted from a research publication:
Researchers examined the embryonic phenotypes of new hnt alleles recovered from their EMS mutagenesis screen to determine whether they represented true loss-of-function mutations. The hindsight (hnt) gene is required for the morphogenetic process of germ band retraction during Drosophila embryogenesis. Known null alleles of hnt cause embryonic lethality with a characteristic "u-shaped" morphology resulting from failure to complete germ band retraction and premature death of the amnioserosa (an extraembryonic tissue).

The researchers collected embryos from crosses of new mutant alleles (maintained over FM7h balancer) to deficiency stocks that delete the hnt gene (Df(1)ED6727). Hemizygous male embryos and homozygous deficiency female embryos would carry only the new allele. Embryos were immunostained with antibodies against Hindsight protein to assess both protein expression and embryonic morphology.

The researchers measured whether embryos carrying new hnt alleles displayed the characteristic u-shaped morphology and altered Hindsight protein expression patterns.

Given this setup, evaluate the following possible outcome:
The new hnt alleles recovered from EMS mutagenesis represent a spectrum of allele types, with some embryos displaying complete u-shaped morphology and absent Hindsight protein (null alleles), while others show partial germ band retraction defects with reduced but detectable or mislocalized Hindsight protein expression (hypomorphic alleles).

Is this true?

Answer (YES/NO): NO